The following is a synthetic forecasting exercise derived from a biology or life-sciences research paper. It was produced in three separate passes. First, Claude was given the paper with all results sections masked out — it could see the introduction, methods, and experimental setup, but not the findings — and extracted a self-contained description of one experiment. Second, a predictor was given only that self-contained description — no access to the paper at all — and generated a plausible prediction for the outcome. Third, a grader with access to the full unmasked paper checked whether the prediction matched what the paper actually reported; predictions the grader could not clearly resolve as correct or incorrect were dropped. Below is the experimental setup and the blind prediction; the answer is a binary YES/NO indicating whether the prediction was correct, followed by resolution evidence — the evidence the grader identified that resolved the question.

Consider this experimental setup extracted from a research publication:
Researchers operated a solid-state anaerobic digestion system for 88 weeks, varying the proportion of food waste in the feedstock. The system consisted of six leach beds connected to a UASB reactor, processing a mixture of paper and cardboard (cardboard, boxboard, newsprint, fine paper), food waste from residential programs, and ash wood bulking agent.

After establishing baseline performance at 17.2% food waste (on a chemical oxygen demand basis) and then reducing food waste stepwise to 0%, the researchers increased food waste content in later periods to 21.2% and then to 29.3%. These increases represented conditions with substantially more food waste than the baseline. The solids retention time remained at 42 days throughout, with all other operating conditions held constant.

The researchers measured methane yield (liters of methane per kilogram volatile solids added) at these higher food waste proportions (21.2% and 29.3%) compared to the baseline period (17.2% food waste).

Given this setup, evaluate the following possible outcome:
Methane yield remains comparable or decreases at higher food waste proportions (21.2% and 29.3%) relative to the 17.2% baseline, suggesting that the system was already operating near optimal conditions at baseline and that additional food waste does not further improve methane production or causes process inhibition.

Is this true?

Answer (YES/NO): NO